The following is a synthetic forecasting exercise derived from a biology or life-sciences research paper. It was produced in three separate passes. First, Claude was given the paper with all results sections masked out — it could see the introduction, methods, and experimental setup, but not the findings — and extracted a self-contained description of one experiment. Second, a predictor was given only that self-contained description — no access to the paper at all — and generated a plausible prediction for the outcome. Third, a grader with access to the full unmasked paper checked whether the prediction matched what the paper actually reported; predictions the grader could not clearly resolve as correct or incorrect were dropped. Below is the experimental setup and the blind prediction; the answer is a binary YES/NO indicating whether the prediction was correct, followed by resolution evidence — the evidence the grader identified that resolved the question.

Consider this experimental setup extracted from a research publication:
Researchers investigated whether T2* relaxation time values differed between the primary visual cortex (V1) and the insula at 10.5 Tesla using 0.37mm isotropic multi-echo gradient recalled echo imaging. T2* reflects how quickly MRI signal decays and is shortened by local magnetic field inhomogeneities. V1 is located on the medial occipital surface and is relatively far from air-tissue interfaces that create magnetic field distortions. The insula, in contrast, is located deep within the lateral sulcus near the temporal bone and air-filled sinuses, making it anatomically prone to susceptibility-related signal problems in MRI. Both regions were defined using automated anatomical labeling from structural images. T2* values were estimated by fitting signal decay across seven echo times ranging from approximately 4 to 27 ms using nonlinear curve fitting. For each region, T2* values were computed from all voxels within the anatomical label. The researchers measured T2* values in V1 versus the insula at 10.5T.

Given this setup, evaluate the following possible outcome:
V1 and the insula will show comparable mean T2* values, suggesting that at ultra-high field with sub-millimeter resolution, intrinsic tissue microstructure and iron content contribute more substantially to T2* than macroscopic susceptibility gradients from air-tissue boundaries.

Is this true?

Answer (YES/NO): NO